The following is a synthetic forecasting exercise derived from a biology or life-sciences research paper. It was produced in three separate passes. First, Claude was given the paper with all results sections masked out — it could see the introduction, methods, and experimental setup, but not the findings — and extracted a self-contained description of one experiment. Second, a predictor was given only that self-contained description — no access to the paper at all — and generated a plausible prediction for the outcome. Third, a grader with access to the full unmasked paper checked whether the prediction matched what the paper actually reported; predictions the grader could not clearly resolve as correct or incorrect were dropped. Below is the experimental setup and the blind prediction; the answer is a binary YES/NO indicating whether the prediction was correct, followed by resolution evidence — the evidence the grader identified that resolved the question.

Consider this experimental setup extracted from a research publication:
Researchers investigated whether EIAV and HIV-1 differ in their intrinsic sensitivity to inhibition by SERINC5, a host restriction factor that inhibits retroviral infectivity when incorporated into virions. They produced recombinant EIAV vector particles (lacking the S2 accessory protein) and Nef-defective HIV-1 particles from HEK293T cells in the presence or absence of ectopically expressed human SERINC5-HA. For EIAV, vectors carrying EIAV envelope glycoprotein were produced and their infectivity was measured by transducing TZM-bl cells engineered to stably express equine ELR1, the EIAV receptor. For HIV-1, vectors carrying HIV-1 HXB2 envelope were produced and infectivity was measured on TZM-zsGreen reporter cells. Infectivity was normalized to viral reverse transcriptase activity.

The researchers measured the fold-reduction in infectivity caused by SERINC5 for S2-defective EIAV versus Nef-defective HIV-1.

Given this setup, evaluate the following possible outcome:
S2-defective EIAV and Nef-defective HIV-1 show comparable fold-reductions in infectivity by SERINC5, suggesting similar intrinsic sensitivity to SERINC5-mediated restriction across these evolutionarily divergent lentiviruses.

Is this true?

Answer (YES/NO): NO